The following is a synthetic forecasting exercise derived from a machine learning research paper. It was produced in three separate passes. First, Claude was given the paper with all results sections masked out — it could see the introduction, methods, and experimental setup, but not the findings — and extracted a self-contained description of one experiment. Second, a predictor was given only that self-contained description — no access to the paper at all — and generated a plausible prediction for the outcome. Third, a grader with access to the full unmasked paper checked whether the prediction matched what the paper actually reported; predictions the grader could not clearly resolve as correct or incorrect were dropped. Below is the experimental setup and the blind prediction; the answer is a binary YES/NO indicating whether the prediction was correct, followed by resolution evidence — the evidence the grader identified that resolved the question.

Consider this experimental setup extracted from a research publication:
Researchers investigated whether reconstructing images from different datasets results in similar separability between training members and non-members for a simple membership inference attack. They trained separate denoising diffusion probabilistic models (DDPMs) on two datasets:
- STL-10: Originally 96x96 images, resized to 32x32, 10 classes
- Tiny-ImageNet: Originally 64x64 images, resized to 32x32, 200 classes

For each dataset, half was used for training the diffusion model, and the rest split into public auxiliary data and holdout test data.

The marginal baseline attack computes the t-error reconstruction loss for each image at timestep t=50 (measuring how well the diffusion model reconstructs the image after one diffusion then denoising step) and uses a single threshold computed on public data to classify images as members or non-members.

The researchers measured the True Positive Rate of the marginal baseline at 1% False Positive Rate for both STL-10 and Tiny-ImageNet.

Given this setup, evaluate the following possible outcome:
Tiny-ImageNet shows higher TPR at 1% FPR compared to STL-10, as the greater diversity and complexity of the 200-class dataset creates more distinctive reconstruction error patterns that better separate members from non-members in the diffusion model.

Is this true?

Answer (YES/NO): YES